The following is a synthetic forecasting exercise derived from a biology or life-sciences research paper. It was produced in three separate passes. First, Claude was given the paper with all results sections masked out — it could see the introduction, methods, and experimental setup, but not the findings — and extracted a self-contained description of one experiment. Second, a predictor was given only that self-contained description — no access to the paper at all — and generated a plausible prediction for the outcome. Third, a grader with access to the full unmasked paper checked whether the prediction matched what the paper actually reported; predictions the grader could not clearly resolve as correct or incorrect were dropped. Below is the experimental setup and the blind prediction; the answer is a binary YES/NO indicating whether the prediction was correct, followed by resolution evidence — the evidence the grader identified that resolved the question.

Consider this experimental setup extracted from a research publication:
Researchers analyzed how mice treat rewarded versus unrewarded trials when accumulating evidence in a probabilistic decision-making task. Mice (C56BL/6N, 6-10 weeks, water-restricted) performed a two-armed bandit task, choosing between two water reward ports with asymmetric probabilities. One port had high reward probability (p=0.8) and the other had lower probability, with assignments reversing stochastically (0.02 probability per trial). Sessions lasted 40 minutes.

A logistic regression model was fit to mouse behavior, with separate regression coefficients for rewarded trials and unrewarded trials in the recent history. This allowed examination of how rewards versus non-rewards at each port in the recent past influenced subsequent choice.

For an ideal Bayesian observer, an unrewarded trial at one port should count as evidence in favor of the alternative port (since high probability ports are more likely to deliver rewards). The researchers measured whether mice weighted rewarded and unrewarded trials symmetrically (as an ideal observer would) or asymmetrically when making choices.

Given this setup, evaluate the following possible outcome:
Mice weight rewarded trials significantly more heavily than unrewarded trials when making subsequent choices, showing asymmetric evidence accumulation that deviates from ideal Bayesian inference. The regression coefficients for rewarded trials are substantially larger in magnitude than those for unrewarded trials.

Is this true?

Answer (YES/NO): YES